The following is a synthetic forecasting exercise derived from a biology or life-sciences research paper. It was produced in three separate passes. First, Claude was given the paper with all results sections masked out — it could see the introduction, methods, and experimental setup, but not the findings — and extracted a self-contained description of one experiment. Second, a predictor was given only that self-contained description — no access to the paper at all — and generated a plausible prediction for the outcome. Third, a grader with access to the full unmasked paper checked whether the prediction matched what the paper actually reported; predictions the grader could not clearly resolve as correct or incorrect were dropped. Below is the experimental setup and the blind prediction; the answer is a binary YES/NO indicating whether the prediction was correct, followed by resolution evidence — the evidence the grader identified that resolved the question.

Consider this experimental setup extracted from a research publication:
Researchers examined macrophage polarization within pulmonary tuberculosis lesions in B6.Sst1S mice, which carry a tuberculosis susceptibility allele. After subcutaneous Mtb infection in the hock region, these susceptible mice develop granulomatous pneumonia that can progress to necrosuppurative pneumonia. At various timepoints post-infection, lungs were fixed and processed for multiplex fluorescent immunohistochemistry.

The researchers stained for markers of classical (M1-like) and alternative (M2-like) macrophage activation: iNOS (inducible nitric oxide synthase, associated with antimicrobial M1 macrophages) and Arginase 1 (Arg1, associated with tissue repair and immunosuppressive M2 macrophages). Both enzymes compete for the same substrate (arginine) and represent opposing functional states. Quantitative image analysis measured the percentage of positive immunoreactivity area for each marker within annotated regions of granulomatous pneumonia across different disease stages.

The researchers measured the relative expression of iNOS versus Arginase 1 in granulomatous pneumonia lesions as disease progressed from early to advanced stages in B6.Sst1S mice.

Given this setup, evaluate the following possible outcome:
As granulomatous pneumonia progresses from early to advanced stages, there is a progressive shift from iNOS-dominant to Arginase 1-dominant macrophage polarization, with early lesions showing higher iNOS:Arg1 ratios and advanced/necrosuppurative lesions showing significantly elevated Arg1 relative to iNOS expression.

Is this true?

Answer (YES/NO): NO